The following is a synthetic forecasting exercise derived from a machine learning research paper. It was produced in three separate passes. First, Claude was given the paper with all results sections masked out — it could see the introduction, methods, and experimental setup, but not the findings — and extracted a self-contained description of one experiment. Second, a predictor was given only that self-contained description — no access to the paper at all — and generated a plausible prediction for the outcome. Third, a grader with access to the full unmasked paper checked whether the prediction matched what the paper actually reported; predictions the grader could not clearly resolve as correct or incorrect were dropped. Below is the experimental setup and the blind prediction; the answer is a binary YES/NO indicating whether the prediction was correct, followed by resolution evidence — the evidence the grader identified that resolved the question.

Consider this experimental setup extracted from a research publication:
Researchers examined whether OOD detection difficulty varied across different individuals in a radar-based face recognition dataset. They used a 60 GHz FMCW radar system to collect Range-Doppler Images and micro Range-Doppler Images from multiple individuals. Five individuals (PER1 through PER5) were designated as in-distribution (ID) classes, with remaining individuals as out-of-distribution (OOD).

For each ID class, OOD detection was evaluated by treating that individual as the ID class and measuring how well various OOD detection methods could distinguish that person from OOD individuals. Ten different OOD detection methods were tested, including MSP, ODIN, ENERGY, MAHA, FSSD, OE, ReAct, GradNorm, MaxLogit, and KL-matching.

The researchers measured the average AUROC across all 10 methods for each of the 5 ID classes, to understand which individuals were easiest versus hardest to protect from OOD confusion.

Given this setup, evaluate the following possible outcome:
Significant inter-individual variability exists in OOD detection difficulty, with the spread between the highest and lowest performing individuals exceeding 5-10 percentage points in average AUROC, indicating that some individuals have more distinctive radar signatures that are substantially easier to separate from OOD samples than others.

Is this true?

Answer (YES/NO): YES